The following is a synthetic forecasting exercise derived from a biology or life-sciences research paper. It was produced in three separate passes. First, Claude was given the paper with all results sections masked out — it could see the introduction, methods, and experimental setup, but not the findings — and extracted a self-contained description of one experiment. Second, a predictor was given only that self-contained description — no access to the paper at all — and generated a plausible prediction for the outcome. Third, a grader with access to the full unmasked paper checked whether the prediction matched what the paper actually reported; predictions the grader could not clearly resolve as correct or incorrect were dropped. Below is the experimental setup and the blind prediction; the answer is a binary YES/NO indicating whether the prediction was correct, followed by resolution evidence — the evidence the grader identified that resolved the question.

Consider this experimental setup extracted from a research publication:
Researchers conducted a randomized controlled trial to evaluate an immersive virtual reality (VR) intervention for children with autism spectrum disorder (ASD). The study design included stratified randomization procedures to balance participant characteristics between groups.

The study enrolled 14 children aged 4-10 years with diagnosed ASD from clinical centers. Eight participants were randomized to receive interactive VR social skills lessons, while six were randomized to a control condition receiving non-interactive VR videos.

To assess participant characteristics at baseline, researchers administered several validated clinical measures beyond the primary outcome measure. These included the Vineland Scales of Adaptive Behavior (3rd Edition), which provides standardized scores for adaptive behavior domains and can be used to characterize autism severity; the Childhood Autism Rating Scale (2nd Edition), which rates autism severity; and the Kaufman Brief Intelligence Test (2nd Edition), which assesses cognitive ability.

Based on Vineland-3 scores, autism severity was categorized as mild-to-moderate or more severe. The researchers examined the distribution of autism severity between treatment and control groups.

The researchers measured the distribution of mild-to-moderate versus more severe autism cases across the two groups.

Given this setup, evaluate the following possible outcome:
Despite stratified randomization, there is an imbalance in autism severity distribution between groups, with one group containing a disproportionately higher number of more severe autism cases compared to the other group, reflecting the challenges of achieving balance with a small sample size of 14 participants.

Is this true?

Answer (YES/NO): NO